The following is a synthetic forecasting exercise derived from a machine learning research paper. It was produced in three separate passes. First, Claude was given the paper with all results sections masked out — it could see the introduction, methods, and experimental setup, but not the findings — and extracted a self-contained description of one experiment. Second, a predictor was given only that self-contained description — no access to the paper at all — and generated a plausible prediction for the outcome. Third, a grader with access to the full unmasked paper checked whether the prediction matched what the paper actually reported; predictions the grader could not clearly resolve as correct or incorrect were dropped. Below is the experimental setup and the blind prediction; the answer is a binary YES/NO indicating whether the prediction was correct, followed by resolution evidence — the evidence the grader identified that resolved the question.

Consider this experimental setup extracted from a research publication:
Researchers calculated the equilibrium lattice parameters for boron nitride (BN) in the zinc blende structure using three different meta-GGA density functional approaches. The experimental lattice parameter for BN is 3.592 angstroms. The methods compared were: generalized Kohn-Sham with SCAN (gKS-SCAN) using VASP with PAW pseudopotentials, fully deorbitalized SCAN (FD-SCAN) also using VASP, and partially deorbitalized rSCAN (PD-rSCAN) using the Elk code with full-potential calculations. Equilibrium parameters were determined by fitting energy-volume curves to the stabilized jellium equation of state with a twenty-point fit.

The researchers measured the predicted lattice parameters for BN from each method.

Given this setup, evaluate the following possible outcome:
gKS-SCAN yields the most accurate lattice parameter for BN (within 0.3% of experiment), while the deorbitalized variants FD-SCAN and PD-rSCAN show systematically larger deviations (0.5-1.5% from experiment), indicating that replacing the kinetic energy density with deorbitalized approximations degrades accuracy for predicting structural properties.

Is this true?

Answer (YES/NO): NO